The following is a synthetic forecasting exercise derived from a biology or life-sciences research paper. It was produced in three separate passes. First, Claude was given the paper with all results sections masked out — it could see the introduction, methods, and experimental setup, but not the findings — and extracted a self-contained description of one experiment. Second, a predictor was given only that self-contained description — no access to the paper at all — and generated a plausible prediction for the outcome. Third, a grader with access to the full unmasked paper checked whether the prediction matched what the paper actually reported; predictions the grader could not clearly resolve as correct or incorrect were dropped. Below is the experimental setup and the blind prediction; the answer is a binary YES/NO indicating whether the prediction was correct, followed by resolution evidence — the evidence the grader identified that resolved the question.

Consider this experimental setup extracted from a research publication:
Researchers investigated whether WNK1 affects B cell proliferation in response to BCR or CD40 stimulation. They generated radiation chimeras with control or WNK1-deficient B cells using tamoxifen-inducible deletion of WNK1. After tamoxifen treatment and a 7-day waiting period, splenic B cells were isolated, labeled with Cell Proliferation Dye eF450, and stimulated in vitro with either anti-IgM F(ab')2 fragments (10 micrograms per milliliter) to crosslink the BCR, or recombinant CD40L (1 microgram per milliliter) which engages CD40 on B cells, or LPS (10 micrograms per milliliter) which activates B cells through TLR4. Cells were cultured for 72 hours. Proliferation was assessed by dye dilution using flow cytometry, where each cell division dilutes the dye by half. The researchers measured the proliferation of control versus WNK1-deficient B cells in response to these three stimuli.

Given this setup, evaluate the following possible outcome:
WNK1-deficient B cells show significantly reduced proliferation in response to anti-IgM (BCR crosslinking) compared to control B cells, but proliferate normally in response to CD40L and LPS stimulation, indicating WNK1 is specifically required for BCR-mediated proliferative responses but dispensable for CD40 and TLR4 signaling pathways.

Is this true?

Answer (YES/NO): NO